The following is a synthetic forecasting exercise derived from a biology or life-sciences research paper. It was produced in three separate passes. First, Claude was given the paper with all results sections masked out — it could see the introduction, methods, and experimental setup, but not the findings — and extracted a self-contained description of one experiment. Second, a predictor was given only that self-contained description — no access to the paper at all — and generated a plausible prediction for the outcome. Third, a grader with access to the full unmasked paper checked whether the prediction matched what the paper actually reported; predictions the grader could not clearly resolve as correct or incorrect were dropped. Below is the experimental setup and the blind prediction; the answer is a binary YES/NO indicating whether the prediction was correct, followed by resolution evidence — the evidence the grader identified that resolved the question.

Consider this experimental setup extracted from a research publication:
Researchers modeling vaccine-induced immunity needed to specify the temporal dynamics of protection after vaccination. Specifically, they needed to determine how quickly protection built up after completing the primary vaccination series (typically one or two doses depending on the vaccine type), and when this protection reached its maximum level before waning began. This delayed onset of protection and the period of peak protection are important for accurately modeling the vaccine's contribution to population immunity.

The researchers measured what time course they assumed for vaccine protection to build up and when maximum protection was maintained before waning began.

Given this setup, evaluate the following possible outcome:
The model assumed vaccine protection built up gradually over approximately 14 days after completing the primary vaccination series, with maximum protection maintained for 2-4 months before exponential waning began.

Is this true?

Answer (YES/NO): NO